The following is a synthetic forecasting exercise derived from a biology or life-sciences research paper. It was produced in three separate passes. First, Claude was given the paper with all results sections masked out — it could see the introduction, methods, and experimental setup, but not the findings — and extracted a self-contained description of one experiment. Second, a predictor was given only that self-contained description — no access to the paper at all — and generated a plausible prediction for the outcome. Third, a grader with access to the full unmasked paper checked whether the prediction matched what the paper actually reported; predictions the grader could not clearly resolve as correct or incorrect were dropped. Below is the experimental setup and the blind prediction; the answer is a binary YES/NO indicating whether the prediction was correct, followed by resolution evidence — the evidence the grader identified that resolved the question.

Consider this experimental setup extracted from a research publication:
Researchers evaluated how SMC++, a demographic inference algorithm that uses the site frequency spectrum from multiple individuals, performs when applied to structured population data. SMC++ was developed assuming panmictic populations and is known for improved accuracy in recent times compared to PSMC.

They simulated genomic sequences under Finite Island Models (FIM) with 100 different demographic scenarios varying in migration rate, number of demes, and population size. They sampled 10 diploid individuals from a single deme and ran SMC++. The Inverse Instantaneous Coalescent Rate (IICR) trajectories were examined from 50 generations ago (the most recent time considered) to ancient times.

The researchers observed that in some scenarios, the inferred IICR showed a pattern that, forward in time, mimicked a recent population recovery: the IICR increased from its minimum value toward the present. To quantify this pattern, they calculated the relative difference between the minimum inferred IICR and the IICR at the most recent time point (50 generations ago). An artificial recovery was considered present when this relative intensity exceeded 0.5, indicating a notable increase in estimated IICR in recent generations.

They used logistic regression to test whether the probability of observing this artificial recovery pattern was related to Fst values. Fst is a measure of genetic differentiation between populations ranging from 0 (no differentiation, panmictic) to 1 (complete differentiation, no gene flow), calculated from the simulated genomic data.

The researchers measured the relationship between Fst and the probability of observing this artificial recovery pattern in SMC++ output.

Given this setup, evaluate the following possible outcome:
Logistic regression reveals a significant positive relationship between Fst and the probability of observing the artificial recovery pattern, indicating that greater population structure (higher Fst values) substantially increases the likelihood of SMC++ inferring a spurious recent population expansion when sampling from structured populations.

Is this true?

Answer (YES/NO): YES